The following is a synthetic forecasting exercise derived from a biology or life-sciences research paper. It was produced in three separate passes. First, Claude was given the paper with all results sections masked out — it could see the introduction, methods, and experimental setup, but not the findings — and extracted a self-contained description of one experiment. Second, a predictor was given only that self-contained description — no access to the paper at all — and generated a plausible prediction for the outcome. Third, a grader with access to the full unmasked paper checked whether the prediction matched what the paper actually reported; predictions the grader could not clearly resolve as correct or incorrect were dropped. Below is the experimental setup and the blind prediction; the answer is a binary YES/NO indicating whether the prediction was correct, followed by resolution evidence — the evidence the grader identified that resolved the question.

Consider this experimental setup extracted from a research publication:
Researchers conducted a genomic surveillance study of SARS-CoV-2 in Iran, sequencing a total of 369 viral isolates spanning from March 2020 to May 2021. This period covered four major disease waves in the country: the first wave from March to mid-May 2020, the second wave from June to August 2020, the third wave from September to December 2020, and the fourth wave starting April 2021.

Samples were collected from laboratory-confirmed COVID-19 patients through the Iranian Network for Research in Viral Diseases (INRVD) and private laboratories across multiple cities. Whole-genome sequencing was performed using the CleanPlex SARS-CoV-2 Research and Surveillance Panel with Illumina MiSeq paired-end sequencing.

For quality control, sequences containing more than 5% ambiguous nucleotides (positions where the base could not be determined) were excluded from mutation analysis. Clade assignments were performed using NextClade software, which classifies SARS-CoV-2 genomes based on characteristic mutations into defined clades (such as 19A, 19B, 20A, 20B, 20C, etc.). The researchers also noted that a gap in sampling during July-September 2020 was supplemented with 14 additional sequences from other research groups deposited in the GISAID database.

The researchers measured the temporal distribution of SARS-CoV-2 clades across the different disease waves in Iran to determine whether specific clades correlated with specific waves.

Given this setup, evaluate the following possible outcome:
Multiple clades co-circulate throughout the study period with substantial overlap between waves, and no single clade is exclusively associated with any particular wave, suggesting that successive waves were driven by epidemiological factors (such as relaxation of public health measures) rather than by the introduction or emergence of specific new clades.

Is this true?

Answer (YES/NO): NO